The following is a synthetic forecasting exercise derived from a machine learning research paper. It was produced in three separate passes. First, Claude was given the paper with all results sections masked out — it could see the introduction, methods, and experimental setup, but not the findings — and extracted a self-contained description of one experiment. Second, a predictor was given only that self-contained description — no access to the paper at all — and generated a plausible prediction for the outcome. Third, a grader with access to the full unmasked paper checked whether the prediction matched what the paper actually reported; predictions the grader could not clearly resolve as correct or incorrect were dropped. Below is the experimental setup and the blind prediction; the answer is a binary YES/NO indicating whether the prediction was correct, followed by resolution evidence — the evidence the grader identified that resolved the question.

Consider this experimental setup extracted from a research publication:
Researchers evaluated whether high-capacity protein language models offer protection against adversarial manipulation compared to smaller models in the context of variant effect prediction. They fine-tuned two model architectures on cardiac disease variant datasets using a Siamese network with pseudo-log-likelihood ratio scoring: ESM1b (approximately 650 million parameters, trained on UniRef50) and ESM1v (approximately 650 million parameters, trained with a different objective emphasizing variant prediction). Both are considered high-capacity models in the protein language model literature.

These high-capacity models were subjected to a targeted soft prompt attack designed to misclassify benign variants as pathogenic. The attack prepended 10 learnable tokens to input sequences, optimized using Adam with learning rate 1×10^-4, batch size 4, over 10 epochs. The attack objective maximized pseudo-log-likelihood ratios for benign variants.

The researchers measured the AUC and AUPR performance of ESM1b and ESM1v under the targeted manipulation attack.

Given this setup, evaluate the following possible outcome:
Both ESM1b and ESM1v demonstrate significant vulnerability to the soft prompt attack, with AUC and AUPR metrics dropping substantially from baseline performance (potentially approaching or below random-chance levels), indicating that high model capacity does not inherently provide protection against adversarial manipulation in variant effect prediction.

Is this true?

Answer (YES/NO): NO